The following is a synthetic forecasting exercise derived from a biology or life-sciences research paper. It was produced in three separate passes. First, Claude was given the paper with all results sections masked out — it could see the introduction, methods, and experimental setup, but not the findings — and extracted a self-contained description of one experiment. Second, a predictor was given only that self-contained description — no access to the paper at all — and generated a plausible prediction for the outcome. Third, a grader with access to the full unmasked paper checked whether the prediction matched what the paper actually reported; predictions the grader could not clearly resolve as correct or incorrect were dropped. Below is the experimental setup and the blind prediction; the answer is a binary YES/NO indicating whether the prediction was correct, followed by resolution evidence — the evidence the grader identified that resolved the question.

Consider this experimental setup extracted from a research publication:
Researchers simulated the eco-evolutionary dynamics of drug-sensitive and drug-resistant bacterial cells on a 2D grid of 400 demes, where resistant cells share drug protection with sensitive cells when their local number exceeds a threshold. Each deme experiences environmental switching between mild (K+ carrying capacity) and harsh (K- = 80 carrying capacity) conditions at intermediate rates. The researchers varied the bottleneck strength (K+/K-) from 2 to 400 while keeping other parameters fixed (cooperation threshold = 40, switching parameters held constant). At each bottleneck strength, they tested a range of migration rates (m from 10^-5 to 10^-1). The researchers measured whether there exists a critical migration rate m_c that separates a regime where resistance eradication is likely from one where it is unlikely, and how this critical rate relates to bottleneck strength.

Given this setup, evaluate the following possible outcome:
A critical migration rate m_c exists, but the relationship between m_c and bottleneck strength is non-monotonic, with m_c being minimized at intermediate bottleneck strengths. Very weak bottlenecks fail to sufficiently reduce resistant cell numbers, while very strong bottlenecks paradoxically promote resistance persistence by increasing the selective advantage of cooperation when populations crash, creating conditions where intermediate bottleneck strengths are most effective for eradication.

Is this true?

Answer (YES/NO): NO